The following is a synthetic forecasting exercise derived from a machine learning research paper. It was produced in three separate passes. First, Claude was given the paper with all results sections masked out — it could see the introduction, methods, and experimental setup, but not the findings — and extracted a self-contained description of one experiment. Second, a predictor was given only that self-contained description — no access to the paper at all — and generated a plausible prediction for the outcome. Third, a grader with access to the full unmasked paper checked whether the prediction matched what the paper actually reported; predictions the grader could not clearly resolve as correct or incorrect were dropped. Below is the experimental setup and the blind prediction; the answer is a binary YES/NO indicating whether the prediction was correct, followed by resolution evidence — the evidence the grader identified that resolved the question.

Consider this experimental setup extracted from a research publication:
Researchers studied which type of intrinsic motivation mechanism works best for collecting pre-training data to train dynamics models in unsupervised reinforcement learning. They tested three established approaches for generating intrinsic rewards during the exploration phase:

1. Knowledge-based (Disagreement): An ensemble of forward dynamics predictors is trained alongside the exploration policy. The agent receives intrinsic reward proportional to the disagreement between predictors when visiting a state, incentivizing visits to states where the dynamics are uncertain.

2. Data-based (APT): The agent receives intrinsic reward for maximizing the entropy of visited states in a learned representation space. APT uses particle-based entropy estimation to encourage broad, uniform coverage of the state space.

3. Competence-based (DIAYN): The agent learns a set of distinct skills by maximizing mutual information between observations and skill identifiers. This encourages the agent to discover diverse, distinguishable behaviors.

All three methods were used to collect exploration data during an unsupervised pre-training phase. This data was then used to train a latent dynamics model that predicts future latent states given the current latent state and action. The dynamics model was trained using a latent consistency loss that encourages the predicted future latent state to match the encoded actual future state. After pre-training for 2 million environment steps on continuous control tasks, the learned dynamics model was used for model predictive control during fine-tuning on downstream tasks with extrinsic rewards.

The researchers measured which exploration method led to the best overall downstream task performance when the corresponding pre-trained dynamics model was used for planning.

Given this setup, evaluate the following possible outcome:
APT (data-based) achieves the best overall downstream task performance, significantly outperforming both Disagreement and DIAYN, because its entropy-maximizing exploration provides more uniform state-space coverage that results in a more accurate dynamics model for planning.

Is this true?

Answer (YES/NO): NO